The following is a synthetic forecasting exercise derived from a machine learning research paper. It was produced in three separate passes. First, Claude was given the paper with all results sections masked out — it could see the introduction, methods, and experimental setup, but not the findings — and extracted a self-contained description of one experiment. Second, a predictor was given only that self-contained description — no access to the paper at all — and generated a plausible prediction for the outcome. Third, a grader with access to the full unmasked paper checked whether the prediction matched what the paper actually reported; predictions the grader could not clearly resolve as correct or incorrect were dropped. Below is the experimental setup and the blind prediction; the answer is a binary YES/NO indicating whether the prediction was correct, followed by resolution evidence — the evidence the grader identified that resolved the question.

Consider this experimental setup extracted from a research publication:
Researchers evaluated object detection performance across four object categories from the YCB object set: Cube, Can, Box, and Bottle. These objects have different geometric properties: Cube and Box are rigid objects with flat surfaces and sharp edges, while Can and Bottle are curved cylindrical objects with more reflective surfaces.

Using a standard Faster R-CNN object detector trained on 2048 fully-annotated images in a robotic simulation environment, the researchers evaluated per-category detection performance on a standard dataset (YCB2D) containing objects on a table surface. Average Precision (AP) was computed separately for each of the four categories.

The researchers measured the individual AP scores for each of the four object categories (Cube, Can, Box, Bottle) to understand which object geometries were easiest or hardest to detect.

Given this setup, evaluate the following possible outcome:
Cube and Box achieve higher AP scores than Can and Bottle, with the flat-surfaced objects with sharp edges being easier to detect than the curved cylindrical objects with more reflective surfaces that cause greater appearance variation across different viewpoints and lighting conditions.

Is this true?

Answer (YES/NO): YES